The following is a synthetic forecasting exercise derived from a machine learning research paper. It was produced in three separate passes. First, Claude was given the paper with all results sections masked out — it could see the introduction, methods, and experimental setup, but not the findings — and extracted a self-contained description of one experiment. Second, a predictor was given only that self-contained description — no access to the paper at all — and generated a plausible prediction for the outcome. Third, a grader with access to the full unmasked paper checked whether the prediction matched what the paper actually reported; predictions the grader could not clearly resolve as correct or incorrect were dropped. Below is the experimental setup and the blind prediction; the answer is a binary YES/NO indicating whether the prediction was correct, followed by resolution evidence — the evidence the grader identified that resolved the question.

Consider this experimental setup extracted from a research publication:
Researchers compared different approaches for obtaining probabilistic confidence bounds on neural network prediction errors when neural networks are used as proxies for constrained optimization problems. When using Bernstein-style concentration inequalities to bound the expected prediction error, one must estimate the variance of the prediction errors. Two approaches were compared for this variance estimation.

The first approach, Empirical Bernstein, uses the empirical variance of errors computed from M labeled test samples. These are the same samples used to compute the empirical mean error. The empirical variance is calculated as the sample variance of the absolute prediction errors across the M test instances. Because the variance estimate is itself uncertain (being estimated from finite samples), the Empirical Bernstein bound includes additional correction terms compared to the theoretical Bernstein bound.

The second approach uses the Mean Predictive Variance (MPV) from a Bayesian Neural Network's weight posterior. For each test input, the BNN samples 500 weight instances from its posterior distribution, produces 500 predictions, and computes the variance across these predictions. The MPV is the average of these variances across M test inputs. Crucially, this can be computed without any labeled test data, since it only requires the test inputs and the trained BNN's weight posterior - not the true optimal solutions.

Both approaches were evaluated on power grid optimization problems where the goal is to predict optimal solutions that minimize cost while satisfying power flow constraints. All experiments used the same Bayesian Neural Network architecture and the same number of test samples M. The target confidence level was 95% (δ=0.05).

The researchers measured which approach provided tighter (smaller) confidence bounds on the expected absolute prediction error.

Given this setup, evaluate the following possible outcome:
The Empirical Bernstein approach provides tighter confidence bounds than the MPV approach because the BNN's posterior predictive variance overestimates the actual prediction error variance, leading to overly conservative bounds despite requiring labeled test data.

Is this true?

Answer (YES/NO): NO